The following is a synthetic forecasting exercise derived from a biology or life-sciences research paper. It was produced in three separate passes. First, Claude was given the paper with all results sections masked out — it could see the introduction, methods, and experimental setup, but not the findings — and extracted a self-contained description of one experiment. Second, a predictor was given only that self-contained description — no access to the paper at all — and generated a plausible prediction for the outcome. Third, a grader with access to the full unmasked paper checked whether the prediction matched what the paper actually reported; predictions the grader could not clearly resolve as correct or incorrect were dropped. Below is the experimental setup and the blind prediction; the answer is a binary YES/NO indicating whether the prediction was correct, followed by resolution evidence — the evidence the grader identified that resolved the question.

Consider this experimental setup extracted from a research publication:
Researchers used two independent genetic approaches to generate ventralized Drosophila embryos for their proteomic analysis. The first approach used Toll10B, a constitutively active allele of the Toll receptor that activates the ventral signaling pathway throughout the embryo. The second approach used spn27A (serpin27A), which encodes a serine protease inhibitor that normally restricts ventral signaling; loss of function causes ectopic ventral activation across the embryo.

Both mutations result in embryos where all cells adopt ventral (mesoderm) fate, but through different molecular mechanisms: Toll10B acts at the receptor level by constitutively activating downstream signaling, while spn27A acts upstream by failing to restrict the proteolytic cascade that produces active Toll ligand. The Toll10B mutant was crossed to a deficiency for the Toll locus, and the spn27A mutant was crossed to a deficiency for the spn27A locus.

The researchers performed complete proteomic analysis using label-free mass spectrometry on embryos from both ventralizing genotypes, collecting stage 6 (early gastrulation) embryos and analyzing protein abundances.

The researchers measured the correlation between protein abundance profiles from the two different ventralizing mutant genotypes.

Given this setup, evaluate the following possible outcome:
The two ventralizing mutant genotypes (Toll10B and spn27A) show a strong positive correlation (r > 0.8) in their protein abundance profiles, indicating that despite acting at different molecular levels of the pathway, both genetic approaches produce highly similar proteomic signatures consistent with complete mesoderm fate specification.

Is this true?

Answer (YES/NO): NO